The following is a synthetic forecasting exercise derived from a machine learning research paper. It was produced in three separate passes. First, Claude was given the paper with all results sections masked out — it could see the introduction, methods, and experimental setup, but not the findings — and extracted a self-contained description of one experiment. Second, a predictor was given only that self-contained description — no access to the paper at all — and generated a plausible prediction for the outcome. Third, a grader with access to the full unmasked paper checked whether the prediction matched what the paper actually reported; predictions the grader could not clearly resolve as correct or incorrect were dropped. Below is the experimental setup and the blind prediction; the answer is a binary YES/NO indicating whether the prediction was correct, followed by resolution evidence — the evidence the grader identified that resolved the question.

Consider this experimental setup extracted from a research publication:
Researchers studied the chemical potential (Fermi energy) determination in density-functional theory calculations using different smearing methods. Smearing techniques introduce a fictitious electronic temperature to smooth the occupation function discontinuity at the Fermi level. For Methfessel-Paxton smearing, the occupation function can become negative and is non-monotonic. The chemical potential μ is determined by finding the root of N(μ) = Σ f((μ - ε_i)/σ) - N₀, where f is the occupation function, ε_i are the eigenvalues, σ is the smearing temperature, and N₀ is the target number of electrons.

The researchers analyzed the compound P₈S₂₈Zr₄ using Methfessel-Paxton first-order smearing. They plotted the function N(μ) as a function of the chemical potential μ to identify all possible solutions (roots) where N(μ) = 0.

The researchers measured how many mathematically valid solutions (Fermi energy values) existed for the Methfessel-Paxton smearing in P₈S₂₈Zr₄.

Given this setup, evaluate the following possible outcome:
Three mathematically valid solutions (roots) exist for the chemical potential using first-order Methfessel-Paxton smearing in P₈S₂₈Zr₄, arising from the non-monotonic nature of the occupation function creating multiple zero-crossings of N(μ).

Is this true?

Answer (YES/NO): YES